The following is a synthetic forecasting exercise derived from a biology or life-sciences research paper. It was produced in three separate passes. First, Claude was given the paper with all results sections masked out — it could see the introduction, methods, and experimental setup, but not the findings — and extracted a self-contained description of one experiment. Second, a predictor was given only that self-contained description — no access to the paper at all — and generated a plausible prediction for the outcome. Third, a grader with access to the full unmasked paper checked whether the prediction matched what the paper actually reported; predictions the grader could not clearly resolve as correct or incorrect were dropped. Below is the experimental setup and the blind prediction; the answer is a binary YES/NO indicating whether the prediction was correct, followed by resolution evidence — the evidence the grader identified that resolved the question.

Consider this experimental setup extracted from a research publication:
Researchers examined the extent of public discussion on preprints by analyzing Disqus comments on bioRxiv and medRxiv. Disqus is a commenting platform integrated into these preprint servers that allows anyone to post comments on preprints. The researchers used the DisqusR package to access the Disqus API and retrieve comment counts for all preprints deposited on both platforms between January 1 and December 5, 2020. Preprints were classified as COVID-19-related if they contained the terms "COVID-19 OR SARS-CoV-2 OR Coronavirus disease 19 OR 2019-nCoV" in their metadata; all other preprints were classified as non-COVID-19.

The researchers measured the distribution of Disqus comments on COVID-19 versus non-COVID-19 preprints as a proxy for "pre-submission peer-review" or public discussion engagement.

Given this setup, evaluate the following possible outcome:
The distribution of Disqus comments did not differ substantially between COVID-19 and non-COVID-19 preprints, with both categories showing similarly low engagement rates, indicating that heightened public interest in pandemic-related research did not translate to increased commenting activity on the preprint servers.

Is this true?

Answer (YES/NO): NO